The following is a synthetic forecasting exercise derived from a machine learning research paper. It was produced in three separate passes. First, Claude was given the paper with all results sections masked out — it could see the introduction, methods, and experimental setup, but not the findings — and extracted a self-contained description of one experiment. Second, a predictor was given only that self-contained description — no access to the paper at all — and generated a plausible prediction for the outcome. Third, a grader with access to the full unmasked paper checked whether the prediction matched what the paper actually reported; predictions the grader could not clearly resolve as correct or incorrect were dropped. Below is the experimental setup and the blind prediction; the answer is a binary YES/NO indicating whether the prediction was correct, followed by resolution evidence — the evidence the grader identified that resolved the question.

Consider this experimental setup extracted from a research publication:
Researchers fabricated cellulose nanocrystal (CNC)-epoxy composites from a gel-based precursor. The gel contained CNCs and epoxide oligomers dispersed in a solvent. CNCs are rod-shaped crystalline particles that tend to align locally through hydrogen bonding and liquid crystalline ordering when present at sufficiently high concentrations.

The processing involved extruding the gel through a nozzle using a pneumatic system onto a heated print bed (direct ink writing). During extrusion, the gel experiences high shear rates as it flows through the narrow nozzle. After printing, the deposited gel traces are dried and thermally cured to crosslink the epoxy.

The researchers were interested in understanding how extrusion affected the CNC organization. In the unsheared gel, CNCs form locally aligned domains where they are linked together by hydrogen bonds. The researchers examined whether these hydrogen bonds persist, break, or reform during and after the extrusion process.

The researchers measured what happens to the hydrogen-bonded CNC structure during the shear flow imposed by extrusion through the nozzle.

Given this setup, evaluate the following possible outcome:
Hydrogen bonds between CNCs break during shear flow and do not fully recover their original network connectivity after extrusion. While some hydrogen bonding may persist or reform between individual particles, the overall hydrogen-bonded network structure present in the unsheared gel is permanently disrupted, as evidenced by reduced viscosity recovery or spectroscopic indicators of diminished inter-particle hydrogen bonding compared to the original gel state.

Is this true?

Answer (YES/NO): YES